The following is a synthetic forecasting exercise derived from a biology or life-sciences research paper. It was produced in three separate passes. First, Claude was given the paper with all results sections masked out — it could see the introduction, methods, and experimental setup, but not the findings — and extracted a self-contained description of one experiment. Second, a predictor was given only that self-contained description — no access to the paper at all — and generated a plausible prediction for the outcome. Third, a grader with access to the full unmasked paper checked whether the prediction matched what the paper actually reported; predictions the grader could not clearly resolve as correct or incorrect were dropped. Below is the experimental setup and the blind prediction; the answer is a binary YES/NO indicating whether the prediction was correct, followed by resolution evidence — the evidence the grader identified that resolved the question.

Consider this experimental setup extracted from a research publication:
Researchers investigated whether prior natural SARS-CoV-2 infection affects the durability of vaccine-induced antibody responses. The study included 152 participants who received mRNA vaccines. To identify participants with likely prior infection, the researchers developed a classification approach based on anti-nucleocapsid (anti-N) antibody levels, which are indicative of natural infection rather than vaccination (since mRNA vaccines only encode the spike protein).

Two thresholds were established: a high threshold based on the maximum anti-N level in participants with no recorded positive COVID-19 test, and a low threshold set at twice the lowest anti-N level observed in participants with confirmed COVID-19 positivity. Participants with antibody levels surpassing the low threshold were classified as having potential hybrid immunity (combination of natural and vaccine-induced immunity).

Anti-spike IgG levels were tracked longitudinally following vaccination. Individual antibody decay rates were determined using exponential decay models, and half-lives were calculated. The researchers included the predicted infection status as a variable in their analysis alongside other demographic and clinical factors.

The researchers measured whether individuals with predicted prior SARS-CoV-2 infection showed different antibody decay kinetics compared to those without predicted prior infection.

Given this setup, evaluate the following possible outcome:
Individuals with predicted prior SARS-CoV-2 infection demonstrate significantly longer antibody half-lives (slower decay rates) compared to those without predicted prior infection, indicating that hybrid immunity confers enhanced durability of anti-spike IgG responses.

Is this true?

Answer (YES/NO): YES